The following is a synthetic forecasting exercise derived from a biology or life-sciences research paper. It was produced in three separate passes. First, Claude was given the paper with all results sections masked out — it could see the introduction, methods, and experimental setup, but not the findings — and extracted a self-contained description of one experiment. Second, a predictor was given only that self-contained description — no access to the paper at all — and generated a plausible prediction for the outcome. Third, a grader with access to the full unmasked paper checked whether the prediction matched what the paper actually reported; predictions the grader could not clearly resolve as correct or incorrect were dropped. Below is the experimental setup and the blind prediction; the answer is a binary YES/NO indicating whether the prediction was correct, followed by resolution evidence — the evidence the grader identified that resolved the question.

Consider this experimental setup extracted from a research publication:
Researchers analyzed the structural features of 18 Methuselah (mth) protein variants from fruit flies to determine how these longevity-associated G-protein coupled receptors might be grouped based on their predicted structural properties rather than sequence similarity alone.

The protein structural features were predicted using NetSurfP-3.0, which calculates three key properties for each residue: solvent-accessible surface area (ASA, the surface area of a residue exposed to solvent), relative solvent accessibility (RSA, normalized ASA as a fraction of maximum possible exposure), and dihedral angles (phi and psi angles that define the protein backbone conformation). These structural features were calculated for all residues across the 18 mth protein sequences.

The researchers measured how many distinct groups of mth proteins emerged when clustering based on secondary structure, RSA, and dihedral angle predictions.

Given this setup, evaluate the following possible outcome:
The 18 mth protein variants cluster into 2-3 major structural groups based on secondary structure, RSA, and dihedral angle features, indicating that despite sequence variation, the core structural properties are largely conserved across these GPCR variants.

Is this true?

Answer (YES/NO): NO